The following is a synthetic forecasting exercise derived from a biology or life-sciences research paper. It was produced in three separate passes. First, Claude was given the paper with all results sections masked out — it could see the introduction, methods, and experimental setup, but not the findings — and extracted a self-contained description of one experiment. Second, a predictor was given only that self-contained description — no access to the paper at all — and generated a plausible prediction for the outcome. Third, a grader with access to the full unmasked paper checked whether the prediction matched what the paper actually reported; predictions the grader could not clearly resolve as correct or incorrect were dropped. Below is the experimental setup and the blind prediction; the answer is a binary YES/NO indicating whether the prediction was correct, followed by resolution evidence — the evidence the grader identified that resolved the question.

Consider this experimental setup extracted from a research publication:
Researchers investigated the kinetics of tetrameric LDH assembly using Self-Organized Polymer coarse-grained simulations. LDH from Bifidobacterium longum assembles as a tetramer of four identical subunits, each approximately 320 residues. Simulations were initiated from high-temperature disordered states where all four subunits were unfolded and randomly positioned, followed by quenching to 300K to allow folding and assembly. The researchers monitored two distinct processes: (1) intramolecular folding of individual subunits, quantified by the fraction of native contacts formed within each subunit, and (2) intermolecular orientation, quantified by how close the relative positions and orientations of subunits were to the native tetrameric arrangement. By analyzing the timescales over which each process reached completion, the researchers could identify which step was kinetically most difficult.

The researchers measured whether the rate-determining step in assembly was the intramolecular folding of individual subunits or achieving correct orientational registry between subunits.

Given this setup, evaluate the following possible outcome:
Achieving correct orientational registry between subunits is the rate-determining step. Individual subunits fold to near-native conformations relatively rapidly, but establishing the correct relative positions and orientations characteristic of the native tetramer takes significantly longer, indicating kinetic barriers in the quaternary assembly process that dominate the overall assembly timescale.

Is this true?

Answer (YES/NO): YES